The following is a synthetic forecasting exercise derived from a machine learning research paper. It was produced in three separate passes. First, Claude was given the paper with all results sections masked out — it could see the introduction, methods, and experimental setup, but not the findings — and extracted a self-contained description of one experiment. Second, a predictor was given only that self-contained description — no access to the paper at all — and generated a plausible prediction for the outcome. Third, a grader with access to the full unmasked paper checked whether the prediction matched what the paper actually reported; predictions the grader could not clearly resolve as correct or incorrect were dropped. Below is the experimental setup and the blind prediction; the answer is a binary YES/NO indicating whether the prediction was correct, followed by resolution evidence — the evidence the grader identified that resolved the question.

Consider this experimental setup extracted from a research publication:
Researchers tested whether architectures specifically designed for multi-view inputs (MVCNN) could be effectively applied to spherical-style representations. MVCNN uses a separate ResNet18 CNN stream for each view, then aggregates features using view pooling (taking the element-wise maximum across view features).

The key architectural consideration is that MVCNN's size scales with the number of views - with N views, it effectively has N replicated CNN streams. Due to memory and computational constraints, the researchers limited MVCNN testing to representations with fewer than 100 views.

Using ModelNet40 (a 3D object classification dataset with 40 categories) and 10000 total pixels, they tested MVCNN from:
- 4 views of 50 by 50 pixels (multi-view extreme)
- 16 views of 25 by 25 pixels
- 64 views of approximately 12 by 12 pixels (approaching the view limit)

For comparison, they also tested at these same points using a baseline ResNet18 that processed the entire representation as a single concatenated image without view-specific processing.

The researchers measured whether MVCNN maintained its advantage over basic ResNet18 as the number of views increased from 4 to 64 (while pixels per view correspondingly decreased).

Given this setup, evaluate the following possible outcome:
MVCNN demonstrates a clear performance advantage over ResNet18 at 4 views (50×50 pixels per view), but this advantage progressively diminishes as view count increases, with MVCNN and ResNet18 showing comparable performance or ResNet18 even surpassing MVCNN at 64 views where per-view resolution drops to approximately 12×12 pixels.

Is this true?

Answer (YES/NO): NO